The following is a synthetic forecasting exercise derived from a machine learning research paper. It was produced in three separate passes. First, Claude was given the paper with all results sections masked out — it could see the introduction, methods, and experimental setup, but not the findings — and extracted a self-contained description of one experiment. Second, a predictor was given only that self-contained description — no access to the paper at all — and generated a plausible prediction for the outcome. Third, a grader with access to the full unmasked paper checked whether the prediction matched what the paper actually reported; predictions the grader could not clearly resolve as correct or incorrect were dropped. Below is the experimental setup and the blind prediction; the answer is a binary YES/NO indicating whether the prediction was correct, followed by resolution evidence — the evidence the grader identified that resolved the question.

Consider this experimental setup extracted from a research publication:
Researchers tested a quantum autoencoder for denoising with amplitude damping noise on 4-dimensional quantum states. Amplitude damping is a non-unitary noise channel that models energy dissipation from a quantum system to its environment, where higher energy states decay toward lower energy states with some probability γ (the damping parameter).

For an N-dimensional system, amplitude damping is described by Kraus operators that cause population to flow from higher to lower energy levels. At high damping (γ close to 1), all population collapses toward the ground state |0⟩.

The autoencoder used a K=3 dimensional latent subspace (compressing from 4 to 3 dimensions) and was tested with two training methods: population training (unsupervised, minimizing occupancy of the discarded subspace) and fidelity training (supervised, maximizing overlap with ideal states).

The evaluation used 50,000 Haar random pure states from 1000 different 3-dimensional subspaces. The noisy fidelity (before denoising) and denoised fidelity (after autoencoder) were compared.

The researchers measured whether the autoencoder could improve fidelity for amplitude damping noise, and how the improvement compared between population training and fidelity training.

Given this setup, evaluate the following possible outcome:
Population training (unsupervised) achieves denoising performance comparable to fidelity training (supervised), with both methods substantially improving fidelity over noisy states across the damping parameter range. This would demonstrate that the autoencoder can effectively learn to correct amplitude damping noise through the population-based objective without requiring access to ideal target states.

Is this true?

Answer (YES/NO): NO